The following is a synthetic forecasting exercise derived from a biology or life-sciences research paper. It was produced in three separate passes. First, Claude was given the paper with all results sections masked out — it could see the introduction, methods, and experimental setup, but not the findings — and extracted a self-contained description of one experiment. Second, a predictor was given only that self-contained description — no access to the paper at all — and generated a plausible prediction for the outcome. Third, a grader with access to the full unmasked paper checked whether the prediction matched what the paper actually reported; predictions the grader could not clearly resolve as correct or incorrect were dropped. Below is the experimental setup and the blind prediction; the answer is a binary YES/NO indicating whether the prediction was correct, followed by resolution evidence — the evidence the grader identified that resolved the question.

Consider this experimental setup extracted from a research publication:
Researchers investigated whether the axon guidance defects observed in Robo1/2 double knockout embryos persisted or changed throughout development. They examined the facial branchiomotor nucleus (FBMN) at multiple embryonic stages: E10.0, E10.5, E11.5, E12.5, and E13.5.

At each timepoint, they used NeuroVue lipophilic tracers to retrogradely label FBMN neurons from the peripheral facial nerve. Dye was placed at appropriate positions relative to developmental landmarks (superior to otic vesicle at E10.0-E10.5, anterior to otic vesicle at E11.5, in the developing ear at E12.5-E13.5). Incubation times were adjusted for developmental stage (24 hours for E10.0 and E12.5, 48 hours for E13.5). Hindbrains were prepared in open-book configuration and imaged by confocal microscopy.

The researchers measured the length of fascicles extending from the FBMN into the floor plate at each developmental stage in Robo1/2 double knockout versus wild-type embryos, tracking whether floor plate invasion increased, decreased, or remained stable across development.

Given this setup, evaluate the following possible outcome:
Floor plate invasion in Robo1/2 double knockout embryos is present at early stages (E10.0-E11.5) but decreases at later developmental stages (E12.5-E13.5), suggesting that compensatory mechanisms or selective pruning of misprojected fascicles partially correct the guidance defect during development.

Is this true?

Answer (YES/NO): NO